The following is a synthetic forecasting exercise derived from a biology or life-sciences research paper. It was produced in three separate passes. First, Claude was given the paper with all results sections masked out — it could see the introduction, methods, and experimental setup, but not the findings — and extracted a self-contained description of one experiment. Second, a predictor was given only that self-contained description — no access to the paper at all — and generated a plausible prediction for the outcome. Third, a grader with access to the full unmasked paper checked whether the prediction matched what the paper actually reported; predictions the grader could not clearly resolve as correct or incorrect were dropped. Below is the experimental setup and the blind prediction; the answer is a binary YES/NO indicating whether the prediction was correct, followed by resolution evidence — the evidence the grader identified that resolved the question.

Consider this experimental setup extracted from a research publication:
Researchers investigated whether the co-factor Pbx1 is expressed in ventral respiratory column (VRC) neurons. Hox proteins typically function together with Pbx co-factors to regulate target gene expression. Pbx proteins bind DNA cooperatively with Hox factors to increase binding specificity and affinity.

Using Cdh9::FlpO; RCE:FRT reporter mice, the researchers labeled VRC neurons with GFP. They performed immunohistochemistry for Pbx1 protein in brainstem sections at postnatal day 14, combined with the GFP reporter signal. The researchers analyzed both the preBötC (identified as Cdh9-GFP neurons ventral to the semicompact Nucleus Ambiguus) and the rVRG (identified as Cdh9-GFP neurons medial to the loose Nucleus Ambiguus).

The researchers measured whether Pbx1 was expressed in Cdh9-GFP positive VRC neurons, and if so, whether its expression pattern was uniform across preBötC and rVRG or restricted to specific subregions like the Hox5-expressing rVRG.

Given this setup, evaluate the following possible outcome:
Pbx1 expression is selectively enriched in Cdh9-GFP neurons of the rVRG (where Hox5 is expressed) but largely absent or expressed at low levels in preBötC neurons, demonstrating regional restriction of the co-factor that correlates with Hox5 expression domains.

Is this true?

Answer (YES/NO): NO